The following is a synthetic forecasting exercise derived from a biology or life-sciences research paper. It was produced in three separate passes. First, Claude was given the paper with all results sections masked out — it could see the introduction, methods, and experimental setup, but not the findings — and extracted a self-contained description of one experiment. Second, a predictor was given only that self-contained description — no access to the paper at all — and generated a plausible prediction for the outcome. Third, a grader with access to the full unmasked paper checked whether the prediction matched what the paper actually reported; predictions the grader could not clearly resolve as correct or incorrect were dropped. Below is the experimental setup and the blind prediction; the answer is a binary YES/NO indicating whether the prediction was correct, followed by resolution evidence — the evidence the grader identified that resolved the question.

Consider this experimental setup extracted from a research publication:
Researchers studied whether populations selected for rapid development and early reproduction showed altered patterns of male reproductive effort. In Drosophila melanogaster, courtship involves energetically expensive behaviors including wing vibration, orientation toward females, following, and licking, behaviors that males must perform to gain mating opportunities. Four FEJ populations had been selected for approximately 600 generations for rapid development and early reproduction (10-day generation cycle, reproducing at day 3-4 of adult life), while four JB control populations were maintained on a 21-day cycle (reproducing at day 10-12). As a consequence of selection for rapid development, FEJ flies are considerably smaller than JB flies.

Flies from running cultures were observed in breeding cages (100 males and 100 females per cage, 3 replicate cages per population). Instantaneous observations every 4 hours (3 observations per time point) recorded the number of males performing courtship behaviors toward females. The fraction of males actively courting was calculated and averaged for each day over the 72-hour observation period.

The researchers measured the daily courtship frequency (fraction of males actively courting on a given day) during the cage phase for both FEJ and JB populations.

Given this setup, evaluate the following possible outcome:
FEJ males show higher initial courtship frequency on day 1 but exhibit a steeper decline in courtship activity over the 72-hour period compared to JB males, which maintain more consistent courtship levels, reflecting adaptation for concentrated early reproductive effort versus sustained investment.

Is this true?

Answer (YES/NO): NO